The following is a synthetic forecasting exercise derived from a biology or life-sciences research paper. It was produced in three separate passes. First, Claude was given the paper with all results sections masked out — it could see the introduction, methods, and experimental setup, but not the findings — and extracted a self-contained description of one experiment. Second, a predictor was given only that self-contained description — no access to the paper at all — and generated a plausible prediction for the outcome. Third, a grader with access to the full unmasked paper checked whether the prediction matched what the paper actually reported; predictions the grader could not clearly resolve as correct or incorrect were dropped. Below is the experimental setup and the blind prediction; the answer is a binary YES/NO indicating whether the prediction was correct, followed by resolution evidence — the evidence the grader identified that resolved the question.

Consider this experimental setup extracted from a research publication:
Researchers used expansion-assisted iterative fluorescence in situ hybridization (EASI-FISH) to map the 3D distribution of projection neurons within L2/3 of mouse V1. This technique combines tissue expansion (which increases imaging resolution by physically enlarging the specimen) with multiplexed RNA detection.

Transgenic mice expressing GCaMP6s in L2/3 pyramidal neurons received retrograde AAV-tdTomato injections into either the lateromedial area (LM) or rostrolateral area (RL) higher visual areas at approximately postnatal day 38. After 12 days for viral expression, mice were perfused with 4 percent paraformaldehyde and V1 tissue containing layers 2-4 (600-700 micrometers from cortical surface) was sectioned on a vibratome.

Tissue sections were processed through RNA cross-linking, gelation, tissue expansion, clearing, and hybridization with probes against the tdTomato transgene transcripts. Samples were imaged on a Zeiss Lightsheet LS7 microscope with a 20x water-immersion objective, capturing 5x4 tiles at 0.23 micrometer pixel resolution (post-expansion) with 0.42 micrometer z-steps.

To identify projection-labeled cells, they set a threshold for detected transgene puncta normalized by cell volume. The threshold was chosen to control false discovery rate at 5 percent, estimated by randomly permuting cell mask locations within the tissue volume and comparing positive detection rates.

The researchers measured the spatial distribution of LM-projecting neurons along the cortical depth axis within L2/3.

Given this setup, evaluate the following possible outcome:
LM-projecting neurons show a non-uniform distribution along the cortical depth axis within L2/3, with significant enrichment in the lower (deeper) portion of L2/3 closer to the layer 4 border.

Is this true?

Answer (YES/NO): NO